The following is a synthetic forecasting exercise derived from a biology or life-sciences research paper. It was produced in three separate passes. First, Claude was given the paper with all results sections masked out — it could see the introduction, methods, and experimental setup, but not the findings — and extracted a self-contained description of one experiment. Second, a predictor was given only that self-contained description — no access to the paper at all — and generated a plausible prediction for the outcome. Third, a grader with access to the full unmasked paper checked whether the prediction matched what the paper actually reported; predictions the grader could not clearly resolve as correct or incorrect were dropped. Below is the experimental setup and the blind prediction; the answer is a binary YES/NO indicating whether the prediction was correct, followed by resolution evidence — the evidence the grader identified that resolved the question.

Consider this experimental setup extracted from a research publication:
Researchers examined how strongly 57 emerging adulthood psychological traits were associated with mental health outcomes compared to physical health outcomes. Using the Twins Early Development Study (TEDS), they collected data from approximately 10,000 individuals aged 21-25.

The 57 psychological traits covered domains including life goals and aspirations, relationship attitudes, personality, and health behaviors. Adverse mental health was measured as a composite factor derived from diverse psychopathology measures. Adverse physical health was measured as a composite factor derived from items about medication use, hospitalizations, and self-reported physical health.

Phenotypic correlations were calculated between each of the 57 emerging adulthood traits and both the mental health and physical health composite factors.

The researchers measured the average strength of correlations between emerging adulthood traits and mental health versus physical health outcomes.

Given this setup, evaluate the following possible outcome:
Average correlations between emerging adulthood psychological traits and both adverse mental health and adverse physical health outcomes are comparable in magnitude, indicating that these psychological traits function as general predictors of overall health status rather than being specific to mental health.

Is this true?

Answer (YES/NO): NO